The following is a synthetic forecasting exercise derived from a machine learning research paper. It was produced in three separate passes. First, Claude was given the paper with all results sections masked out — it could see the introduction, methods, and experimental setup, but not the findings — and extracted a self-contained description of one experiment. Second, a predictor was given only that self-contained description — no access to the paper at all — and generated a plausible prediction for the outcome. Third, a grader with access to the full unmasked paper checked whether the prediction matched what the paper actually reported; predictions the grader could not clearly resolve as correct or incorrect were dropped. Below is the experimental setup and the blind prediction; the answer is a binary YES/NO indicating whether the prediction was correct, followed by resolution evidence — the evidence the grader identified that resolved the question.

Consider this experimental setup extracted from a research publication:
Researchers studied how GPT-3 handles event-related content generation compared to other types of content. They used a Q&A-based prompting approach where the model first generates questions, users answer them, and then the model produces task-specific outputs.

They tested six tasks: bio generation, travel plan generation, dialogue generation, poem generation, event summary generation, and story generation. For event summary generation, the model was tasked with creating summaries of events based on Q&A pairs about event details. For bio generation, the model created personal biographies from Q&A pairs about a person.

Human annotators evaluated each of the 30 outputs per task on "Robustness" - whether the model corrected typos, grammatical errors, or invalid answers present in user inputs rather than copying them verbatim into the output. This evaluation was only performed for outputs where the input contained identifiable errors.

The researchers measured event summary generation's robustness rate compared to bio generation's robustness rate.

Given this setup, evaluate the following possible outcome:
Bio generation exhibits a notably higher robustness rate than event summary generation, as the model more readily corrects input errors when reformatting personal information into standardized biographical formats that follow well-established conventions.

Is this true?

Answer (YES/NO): YES